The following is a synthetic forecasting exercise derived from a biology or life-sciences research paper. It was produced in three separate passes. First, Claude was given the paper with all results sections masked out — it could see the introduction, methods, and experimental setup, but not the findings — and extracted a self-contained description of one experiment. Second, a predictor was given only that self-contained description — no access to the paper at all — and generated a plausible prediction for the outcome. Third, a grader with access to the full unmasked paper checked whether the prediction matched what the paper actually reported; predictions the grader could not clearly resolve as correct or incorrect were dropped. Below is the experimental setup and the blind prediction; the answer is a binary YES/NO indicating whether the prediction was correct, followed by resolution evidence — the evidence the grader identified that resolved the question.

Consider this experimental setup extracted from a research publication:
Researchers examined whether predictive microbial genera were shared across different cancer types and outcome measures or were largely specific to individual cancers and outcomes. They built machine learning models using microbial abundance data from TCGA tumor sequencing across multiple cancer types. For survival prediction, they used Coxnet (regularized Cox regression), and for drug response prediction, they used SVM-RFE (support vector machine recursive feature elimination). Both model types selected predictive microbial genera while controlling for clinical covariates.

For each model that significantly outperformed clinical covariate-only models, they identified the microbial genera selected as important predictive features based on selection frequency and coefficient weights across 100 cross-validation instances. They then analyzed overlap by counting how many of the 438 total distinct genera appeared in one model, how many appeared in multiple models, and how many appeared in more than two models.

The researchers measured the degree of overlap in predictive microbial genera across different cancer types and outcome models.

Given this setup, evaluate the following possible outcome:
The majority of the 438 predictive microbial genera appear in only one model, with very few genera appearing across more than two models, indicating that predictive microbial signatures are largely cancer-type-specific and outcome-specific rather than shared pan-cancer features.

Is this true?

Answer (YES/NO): YES